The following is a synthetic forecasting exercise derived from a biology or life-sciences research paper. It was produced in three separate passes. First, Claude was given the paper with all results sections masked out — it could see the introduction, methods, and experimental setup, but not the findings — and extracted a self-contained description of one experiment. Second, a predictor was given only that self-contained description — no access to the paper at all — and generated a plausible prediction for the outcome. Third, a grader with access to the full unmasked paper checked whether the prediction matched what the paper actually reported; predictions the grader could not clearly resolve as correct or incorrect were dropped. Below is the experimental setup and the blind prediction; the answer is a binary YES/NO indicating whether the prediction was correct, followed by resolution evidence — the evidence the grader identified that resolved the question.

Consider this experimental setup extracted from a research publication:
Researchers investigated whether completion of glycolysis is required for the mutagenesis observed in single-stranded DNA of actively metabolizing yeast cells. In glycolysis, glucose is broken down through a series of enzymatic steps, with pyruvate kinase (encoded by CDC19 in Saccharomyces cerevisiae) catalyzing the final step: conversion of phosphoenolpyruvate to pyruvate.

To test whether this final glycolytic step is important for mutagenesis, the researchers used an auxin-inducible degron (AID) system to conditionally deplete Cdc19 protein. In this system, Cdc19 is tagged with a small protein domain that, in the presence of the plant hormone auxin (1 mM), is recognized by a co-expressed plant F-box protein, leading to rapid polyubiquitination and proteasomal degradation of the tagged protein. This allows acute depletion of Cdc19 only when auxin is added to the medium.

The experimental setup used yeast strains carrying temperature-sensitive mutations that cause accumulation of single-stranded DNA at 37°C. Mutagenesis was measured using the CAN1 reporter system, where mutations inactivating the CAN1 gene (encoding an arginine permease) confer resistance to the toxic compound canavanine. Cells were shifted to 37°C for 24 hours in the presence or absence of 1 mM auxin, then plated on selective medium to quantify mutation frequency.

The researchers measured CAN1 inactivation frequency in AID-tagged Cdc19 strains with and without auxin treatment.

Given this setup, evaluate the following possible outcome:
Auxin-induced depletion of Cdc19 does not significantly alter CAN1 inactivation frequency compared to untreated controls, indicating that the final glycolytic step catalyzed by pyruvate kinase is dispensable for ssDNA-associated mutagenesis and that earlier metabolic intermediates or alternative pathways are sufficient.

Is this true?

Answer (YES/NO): NO